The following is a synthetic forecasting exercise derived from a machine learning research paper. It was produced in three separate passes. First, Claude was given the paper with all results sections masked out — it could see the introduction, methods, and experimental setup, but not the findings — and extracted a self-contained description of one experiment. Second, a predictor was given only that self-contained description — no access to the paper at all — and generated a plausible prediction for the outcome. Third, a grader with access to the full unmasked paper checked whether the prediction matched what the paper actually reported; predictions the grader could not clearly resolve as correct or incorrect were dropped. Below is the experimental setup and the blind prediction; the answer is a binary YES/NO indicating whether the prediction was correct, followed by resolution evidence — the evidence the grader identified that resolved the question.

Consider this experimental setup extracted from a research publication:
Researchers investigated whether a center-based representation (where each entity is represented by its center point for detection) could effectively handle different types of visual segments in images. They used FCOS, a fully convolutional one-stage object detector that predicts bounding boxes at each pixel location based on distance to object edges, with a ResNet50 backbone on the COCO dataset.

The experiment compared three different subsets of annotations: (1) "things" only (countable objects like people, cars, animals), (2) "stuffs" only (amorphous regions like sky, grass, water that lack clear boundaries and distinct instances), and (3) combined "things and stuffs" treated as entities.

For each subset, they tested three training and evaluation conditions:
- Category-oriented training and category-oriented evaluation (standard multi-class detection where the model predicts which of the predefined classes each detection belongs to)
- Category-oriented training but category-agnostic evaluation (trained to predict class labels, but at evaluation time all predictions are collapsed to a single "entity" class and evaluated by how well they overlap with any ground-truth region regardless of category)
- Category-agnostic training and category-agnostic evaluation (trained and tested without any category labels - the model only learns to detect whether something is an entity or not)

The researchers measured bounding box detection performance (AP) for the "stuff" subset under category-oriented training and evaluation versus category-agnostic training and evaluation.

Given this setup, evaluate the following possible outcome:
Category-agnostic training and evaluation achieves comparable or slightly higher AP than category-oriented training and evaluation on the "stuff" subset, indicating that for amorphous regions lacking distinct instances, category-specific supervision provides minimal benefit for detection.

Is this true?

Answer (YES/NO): NO